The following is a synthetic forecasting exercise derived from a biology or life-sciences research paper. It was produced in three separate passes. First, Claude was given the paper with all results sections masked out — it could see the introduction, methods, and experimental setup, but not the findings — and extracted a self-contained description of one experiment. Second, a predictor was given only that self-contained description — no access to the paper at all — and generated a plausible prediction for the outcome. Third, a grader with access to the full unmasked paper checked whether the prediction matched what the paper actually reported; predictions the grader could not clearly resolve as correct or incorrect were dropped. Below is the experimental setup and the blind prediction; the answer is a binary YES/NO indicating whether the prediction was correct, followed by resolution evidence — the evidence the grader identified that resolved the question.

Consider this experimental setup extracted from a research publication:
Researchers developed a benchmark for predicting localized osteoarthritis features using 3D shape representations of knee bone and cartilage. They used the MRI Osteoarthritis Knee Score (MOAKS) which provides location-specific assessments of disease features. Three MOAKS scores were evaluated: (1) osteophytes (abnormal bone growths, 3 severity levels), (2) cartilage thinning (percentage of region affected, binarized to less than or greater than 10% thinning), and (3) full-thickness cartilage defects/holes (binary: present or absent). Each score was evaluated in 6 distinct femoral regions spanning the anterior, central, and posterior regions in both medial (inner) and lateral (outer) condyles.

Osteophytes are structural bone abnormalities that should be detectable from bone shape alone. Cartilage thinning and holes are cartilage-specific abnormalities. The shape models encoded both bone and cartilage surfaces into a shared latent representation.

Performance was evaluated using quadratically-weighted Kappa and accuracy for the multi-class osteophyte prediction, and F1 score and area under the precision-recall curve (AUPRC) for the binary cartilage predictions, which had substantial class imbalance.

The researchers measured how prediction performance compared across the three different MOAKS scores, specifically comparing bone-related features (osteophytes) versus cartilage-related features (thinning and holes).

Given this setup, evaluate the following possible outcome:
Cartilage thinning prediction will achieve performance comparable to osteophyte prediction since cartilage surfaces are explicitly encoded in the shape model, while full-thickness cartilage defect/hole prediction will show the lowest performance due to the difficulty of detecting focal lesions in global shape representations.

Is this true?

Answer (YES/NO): YES